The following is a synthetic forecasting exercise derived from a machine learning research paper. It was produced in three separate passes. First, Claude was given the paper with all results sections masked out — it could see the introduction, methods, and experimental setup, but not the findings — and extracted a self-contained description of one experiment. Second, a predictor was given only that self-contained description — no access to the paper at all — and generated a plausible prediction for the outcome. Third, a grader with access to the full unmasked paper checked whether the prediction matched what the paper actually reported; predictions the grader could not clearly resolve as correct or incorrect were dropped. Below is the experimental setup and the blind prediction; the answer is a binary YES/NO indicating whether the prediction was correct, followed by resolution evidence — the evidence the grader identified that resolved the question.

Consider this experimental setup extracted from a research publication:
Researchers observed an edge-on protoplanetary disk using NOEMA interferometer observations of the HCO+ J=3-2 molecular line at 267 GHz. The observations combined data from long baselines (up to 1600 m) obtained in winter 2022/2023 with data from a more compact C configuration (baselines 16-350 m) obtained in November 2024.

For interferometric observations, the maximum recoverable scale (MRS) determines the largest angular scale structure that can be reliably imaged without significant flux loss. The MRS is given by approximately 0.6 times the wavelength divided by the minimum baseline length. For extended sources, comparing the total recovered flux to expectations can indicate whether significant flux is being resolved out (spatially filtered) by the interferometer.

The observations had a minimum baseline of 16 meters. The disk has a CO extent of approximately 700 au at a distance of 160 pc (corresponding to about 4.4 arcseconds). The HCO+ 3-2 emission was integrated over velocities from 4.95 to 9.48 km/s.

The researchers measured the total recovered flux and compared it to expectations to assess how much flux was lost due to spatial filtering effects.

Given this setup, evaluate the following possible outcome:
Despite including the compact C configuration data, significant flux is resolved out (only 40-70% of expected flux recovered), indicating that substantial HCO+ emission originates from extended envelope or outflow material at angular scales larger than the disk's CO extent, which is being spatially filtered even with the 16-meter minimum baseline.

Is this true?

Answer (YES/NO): NO